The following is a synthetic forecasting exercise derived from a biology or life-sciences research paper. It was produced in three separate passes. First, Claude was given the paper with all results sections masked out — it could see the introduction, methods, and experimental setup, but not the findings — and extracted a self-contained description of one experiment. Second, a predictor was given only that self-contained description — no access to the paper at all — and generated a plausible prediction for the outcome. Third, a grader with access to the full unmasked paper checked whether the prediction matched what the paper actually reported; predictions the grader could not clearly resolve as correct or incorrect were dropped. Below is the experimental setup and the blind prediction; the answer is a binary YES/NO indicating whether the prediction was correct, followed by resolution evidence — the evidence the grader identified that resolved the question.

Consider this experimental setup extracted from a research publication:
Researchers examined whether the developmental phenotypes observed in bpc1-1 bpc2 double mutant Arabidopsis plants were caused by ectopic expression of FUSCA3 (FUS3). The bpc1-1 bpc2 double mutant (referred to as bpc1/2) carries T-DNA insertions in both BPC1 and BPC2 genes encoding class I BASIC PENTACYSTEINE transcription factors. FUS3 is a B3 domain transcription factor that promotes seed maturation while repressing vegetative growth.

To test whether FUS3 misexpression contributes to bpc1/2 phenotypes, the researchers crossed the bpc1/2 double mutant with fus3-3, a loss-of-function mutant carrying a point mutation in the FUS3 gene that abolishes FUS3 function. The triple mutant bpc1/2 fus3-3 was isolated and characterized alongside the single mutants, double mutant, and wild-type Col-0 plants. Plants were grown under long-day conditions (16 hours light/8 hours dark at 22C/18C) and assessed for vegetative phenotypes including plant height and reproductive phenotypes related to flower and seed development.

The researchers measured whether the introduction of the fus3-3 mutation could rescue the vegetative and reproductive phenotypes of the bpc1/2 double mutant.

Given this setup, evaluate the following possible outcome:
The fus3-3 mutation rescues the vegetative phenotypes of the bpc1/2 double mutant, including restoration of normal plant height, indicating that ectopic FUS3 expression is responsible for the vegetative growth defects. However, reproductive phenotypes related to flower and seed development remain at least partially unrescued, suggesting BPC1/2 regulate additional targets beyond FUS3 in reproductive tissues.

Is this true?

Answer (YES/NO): NO